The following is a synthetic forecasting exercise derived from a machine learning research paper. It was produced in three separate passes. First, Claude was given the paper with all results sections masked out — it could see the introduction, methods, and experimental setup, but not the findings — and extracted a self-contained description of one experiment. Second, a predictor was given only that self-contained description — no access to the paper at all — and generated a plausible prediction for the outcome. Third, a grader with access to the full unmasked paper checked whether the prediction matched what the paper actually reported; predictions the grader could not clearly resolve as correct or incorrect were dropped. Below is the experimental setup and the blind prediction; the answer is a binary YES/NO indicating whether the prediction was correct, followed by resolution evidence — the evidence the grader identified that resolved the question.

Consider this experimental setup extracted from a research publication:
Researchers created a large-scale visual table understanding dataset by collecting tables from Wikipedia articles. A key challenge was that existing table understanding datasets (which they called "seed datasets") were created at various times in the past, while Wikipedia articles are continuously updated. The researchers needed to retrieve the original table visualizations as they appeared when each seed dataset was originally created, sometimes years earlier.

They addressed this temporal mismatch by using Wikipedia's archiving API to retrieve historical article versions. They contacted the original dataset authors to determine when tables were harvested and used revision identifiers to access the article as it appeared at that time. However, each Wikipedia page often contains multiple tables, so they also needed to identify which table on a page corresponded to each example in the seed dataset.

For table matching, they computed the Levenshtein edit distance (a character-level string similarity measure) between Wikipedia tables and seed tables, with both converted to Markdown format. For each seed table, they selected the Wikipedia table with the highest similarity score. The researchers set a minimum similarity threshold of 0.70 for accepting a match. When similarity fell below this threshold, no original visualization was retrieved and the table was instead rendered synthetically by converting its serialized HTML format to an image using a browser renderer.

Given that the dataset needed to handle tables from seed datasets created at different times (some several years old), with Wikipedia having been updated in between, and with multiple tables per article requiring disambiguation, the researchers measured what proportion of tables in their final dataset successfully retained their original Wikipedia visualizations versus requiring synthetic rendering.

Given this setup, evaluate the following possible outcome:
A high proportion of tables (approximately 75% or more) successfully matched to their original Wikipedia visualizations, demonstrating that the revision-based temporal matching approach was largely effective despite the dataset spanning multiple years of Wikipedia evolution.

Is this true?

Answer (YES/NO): YES